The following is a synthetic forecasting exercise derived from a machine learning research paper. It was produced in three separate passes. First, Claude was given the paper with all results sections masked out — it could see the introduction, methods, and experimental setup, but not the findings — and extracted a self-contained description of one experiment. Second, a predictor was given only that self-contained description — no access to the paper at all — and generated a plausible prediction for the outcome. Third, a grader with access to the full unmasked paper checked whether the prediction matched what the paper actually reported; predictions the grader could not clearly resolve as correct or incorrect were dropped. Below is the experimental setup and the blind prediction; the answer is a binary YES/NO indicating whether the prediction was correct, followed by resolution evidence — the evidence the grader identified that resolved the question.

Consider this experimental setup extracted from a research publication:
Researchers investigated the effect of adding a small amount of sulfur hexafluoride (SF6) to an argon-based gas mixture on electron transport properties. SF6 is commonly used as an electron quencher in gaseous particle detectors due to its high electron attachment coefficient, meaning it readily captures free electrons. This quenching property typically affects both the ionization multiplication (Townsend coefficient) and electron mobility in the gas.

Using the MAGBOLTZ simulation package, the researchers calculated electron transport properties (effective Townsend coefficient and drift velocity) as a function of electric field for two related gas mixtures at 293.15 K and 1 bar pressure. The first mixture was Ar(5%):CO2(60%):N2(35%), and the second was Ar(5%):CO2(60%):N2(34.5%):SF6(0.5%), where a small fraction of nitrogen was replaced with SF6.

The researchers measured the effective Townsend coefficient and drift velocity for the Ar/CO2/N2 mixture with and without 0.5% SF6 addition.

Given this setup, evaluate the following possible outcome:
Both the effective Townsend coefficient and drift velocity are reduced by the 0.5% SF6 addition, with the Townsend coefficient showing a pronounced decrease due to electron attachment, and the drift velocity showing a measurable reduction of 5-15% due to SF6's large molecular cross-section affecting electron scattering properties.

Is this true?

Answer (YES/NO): NO